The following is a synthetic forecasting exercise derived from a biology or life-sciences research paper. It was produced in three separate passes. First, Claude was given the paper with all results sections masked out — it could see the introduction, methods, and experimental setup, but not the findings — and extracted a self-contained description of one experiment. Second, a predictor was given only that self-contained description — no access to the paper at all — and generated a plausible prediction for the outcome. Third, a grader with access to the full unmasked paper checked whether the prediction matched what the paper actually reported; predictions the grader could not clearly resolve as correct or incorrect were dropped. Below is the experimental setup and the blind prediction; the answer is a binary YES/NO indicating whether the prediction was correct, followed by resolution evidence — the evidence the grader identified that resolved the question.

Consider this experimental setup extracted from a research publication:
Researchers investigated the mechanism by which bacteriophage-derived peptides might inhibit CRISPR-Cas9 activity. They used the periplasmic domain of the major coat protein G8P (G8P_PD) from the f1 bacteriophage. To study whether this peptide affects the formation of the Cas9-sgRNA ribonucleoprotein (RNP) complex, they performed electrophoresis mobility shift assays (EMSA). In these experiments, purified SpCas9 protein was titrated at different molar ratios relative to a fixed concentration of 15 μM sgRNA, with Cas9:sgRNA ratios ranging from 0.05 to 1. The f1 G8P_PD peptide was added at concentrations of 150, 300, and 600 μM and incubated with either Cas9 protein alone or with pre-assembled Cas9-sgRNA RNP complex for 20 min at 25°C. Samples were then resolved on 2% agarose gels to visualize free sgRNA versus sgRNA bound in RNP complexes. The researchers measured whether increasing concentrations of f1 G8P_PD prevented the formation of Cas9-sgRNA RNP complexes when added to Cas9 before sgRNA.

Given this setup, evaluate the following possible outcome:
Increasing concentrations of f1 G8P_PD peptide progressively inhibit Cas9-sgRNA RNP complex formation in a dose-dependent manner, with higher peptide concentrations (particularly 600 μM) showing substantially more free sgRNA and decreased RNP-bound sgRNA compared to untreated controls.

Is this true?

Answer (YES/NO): YES